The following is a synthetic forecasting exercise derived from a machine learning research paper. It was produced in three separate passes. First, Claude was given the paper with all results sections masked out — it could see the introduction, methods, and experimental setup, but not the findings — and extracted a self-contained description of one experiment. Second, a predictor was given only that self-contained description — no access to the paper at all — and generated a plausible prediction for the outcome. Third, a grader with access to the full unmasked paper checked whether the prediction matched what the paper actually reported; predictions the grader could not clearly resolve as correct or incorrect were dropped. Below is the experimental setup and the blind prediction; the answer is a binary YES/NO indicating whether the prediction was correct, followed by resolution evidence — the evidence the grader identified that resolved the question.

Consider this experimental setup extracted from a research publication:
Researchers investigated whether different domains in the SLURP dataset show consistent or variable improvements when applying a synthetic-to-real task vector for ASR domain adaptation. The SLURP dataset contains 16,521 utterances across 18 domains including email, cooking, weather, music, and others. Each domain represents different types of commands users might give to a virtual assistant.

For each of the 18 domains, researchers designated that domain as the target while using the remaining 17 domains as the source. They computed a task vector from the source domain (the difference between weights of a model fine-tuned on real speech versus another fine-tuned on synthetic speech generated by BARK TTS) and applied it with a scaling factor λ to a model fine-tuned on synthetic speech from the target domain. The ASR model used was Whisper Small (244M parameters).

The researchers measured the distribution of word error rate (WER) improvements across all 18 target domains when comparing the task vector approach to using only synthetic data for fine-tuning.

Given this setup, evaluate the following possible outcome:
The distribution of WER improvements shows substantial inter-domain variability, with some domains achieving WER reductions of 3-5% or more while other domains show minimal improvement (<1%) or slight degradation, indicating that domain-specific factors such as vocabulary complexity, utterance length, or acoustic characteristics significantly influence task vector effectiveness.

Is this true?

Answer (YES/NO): YES